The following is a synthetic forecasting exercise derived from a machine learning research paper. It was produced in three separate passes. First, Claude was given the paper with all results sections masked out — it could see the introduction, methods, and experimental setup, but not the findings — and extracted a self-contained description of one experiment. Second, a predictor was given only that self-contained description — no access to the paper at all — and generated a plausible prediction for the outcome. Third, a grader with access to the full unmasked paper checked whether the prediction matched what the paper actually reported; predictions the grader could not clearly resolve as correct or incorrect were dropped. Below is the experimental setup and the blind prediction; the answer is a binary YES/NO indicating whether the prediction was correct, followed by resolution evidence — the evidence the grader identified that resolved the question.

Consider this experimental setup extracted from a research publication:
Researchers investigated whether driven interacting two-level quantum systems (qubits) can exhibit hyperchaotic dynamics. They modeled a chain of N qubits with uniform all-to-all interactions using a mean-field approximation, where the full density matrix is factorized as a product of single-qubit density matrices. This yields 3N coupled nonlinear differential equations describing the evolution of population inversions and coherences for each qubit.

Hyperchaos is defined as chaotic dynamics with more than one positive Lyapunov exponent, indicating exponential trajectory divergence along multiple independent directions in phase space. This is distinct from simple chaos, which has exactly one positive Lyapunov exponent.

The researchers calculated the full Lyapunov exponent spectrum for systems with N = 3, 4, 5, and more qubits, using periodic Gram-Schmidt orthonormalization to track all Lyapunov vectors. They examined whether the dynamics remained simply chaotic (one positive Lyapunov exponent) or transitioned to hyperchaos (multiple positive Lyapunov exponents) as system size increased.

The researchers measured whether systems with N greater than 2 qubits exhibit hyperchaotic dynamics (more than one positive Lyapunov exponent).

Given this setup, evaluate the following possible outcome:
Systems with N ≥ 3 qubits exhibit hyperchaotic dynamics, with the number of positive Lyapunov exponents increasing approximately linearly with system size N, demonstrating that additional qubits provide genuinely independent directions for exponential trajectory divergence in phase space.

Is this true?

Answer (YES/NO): NO